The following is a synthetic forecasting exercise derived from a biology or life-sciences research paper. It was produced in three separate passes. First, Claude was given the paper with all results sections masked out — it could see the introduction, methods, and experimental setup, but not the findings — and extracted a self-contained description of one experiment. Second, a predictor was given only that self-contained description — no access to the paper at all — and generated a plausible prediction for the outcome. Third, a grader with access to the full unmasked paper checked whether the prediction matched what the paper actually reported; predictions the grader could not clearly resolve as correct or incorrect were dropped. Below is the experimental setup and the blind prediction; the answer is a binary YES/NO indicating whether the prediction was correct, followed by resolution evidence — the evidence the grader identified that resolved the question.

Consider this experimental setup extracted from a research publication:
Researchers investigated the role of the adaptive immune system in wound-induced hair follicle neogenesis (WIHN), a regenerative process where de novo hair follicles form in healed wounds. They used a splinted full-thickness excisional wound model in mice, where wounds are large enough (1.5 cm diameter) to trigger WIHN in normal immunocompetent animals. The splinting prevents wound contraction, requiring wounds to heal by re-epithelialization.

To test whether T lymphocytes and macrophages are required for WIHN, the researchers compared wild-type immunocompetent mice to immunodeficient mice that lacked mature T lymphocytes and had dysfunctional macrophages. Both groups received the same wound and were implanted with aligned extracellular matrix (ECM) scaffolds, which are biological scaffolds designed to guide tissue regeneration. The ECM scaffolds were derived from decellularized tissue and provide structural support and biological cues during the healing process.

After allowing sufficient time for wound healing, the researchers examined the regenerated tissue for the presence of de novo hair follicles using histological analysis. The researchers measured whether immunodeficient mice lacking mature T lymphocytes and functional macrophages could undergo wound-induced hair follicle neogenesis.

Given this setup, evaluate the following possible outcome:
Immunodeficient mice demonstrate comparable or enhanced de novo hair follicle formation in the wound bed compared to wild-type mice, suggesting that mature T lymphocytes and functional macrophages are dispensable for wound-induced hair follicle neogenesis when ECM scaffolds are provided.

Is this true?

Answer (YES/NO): NO